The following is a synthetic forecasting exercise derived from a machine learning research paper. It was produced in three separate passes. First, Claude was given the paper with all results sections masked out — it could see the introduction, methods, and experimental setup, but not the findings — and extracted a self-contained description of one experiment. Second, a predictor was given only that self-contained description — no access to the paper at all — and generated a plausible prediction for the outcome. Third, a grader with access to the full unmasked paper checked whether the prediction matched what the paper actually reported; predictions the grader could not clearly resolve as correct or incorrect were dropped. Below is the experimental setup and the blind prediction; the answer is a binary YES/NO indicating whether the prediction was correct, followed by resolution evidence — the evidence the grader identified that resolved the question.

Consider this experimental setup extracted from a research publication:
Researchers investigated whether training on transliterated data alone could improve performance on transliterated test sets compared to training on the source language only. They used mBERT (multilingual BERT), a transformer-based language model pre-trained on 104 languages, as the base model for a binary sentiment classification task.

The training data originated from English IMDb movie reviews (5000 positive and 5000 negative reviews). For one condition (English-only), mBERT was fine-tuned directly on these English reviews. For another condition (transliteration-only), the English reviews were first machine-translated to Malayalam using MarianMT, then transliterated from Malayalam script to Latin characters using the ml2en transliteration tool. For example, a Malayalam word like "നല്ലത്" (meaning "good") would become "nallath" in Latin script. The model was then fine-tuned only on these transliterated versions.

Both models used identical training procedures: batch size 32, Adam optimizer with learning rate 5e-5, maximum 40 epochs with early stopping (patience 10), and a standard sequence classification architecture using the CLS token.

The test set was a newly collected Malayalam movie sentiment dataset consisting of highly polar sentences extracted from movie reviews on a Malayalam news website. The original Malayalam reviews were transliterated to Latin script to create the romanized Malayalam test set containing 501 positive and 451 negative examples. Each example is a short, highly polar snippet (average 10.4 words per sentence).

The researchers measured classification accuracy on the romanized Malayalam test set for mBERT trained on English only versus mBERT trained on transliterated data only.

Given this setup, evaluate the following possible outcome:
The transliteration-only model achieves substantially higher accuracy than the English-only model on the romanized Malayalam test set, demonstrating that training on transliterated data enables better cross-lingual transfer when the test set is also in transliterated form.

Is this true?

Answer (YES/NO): YES